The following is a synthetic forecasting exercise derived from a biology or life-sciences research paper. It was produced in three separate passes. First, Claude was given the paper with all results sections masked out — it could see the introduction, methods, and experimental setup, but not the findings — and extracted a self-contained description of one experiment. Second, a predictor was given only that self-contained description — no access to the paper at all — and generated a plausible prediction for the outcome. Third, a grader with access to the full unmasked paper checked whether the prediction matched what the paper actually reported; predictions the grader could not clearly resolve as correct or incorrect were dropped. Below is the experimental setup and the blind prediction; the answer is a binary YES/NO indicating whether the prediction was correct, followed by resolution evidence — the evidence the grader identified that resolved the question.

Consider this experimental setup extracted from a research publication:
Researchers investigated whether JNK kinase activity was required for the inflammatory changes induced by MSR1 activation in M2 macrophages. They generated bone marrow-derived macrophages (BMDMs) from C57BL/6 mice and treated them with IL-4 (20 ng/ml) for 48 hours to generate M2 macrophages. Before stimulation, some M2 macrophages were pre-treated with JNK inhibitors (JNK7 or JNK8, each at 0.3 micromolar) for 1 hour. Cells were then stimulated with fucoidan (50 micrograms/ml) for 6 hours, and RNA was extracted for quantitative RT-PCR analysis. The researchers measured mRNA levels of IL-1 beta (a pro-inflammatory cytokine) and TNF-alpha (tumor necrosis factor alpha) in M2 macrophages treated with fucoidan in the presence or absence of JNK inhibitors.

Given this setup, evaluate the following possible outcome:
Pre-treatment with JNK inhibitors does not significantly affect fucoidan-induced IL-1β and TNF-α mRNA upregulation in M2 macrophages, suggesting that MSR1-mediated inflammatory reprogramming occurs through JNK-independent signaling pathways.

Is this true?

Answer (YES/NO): NO